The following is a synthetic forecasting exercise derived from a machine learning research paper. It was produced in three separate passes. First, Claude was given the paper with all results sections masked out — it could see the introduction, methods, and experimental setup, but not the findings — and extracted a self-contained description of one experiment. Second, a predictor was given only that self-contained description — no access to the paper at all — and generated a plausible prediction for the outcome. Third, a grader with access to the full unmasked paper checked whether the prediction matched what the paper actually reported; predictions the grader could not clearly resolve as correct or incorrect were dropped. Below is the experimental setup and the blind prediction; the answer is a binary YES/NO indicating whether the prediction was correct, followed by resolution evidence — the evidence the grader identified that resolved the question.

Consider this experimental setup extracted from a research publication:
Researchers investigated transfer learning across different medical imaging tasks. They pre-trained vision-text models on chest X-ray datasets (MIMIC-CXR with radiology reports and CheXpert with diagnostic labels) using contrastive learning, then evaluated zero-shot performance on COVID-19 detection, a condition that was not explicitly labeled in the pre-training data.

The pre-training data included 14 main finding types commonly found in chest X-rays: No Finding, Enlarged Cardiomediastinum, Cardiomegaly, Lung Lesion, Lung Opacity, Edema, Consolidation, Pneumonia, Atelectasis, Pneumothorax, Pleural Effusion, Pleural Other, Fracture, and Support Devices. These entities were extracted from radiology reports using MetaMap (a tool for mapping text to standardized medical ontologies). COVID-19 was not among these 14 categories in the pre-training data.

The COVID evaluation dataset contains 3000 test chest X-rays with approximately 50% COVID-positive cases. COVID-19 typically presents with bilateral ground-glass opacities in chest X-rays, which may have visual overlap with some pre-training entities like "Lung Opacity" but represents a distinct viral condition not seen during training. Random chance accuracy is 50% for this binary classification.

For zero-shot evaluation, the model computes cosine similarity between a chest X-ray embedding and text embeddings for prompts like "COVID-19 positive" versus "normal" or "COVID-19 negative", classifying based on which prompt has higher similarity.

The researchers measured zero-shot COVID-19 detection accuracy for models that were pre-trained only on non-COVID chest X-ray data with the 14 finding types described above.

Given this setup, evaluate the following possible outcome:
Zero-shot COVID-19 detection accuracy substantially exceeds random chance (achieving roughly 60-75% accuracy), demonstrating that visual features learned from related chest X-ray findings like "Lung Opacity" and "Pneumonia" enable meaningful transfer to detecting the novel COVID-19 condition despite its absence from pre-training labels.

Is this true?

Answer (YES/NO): NO